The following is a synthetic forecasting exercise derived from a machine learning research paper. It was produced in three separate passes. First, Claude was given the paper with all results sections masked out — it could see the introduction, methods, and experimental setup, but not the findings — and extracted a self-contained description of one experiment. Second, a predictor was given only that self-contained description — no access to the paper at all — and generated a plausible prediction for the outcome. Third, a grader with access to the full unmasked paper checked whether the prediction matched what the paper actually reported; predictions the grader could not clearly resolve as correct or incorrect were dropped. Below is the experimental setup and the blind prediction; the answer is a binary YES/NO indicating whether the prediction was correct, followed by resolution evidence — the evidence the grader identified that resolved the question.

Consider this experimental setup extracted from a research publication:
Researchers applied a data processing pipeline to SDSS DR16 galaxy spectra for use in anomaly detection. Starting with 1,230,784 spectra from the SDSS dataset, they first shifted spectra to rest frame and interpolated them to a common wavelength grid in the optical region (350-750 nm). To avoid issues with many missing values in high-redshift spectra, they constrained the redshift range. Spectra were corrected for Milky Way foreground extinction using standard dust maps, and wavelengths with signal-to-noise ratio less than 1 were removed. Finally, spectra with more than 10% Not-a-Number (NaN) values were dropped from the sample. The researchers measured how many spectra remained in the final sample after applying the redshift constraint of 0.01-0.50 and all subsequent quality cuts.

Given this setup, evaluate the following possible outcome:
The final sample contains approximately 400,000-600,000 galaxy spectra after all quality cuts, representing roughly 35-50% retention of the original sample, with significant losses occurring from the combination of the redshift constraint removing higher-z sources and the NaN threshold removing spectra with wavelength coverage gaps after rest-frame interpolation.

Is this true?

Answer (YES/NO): NO